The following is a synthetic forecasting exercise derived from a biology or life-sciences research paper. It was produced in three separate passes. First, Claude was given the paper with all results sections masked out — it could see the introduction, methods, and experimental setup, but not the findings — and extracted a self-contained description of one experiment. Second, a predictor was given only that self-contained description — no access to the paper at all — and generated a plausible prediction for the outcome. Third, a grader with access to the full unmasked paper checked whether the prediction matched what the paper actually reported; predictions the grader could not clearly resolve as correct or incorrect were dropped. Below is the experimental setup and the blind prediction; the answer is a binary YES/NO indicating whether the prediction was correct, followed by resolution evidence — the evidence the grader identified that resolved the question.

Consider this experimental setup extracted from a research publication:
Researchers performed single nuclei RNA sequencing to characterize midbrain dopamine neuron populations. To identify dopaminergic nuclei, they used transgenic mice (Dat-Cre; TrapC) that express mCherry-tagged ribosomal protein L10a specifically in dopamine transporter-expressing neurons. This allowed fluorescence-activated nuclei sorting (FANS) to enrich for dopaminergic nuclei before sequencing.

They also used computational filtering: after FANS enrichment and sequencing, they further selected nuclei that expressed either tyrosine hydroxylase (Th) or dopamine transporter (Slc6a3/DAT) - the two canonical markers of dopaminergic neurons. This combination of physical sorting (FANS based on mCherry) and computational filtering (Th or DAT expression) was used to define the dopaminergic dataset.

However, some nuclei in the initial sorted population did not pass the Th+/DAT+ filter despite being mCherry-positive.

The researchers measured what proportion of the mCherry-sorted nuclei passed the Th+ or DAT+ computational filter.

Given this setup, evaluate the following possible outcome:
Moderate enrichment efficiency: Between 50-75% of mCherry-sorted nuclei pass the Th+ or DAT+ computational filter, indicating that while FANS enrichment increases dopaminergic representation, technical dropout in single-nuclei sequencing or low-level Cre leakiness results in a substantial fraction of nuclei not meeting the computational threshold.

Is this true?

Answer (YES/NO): YES